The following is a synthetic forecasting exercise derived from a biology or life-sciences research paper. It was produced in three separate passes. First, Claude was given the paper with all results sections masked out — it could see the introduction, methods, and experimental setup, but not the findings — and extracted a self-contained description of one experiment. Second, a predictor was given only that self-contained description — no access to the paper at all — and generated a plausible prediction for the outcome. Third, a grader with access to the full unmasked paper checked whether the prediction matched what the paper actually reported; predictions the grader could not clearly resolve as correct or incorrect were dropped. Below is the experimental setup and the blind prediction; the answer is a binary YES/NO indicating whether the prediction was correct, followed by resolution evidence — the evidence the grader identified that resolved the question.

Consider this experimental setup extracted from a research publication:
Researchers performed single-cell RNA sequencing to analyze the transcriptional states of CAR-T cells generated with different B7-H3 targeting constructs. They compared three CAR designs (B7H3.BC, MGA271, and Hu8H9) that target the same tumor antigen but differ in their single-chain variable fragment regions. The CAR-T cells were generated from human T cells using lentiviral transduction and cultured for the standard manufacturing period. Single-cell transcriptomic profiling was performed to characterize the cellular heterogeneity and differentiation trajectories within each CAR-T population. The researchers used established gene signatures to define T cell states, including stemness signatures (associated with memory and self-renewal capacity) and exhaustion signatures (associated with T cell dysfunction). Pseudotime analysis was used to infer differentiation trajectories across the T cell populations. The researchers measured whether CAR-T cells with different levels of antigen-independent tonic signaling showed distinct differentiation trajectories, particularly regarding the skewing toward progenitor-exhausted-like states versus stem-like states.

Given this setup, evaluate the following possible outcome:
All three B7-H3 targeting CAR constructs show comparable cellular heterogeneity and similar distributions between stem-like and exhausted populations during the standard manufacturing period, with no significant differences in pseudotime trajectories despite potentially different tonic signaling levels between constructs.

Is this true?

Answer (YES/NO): NO